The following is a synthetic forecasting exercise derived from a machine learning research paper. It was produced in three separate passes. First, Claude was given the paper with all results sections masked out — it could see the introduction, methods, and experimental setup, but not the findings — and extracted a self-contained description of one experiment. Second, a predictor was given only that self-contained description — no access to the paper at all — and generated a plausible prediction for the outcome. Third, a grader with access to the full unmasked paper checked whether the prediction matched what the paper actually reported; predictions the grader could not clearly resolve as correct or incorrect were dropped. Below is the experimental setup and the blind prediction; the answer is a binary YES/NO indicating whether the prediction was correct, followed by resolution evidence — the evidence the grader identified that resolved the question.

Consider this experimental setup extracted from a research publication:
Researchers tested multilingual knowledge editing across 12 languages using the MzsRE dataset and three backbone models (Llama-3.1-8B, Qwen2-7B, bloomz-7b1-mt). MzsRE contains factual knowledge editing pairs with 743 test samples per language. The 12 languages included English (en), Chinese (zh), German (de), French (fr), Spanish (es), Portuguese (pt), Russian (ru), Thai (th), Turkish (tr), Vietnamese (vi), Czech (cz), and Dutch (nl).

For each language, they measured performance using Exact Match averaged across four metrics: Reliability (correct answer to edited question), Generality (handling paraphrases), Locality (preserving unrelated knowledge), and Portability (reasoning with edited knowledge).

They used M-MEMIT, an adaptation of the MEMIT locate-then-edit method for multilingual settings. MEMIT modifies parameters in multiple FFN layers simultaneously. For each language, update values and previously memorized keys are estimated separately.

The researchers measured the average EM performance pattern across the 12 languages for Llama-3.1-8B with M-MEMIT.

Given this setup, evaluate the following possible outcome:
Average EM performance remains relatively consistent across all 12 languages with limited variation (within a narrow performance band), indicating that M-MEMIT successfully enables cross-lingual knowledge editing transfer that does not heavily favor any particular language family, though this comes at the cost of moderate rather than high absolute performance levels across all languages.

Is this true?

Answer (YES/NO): NO